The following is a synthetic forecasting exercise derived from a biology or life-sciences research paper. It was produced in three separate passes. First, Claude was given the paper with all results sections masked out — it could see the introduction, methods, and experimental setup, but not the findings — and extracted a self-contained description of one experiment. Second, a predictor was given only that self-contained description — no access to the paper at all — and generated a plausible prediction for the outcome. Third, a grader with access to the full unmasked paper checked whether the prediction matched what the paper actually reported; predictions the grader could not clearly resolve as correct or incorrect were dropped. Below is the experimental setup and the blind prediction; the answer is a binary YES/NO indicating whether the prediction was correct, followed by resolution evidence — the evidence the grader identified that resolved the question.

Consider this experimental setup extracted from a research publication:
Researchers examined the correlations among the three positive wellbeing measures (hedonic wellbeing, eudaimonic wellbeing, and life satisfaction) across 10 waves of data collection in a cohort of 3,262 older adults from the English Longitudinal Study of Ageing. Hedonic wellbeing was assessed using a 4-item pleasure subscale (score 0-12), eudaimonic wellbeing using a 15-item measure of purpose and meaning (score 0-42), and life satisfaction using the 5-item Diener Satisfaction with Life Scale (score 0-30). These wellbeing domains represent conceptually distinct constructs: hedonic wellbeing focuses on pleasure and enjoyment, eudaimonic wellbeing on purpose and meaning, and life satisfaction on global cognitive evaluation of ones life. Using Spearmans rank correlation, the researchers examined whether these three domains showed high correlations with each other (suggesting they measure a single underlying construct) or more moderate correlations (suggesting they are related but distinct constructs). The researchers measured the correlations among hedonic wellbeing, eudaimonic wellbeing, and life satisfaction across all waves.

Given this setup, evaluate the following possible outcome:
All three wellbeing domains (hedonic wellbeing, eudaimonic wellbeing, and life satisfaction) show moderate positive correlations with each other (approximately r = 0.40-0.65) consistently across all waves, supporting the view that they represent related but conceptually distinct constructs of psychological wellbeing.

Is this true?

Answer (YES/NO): NO